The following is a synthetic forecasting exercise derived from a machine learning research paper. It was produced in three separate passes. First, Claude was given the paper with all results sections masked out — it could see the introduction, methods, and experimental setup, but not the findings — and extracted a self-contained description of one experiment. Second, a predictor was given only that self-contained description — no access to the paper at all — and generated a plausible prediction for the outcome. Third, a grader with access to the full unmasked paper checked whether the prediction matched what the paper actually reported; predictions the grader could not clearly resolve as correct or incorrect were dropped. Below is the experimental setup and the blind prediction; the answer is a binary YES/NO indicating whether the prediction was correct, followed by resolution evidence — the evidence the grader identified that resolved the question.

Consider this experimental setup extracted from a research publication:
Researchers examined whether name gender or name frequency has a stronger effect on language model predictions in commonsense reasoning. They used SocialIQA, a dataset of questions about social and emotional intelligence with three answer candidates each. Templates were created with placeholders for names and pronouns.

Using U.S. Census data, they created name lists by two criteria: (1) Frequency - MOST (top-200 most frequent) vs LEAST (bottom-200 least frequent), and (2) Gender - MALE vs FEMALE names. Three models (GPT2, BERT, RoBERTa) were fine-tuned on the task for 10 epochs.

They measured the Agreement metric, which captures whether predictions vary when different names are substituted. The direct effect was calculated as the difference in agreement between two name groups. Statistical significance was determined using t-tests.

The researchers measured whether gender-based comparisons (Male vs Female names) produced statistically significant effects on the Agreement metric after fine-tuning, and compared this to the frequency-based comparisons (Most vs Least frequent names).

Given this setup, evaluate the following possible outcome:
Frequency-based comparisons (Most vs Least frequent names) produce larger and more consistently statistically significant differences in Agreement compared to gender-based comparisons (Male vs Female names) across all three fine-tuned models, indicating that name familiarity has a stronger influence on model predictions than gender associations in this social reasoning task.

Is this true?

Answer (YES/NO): YES